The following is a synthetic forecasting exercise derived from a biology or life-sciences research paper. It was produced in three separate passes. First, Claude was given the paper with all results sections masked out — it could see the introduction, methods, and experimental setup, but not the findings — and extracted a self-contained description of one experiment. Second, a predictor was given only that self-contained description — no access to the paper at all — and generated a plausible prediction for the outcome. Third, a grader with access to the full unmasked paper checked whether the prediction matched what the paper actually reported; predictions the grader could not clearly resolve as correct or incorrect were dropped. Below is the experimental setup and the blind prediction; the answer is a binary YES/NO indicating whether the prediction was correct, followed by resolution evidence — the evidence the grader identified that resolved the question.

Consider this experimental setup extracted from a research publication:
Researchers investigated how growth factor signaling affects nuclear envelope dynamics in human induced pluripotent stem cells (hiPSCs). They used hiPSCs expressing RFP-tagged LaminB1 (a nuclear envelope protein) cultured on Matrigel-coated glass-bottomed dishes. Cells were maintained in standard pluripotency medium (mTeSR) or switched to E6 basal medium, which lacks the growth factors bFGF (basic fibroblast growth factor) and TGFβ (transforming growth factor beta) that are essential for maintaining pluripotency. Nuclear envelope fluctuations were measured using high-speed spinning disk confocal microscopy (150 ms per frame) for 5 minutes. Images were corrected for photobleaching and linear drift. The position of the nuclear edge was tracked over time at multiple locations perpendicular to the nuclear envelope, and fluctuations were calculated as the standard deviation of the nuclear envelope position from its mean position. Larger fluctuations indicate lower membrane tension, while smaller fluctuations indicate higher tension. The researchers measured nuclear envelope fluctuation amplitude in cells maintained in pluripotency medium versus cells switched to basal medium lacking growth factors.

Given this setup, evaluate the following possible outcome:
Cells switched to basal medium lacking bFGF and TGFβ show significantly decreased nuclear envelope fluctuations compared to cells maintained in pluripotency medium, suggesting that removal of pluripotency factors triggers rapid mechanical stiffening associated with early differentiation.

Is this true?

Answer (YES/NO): NO